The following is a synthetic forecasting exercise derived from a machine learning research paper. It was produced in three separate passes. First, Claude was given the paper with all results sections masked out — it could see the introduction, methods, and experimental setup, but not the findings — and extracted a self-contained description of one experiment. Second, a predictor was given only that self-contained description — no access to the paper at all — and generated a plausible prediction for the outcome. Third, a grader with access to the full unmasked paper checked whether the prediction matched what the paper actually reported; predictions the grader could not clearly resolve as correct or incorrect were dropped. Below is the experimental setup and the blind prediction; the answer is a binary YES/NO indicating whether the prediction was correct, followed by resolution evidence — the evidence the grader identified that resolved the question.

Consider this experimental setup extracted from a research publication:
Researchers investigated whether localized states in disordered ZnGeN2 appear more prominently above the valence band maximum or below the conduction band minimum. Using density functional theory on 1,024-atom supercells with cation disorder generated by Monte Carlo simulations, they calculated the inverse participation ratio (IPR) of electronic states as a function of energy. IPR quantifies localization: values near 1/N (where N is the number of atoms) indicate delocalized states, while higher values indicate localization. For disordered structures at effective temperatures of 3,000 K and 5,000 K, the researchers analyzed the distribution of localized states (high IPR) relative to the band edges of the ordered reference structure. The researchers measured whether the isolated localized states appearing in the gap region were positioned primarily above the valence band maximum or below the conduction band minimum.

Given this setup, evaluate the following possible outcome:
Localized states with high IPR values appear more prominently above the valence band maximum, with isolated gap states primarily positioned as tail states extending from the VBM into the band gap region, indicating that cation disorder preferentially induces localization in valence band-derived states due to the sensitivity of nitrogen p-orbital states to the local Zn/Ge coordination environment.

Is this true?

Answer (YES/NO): YES